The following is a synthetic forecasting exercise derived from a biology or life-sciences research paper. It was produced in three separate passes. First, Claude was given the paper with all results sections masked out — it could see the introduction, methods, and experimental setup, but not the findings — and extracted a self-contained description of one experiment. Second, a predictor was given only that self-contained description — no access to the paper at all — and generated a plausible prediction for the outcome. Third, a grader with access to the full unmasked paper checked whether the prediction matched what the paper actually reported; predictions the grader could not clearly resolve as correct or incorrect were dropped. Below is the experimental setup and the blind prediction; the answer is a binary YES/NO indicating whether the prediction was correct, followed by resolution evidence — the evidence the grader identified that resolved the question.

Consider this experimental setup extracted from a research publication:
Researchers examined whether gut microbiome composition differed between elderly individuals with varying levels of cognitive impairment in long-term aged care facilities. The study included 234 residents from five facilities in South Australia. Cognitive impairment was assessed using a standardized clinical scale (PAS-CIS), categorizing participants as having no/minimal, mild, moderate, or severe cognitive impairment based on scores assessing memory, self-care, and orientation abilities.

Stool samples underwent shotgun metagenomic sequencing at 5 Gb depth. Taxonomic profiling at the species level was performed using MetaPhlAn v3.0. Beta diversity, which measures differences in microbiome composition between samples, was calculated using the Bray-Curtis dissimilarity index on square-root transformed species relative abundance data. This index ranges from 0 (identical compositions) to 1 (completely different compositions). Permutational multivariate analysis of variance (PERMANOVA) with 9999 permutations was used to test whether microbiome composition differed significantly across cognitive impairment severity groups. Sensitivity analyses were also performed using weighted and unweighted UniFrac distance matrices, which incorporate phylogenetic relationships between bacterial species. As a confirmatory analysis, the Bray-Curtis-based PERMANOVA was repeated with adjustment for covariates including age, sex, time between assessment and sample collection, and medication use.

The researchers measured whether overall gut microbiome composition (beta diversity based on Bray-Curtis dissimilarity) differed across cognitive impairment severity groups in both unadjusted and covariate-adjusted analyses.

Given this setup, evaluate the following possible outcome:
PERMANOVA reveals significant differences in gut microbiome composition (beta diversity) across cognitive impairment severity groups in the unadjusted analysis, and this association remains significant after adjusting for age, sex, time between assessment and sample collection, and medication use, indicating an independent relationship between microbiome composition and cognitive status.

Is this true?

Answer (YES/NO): YES